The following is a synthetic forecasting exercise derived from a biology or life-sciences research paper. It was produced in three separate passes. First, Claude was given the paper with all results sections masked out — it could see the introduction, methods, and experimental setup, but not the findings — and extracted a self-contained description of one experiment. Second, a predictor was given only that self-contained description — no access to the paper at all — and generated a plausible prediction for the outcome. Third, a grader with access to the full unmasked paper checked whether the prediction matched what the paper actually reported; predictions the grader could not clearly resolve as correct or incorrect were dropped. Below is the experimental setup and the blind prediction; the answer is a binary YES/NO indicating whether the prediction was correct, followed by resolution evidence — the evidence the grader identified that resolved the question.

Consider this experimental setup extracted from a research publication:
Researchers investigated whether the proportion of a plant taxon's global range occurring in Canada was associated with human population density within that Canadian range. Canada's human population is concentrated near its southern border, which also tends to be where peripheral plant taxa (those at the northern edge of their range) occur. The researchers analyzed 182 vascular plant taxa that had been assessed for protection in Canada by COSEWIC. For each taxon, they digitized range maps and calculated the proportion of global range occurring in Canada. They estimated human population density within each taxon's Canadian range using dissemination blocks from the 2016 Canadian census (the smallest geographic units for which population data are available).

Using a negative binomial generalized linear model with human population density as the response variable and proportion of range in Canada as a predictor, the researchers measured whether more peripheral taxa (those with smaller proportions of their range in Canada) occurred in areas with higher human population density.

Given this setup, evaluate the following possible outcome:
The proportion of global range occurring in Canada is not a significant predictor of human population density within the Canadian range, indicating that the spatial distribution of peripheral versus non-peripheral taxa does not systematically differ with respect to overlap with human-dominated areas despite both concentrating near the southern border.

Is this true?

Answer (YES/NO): YES